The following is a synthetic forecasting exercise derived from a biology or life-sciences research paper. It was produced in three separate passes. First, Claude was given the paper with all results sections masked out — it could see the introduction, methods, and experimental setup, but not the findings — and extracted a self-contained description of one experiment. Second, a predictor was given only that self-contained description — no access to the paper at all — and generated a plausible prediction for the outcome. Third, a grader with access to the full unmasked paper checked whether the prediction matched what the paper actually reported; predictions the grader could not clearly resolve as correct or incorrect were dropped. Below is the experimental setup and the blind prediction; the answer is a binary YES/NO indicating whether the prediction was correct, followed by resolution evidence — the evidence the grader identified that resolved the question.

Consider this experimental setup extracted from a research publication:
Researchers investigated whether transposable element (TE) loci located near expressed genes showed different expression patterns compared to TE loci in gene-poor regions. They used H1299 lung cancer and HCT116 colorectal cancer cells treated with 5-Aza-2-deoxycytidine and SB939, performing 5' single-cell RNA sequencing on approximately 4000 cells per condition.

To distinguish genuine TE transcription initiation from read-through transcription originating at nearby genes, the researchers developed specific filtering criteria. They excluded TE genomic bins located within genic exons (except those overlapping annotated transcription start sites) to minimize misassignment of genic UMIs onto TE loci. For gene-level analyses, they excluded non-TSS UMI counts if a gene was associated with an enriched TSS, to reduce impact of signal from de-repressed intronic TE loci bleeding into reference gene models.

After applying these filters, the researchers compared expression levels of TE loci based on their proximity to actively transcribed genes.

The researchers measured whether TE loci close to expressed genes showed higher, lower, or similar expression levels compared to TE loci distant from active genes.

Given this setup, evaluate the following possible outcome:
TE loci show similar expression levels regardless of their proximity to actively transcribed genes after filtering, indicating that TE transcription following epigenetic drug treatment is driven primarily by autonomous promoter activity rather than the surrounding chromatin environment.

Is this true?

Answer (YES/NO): NO